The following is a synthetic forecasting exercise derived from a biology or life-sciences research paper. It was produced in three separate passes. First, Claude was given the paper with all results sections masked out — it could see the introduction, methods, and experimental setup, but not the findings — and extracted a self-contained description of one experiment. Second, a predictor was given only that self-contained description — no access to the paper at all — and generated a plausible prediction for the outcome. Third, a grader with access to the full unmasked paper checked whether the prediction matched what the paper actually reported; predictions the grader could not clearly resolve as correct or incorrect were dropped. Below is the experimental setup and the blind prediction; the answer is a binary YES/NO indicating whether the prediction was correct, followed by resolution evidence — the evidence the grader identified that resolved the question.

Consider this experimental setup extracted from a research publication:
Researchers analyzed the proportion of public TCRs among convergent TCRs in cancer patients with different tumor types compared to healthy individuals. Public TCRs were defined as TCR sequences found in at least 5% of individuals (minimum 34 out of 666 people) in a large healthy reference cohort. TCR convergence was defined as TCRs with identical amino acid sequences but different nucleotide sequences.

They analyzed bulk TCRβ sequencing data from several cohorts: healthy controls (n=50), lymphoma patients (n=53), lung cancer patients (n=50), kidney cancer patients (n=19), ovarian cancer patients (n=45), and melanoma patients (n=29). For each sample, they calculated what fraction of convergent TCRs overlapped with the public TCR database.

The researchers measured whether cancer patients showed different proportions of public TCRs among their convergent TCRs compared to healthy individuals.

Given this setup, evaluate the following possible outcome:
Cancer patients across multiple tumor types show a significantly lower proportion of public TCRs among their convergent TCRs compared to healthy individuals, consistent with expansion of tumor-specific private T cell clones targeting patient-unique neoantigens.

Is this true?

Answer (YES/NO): YES